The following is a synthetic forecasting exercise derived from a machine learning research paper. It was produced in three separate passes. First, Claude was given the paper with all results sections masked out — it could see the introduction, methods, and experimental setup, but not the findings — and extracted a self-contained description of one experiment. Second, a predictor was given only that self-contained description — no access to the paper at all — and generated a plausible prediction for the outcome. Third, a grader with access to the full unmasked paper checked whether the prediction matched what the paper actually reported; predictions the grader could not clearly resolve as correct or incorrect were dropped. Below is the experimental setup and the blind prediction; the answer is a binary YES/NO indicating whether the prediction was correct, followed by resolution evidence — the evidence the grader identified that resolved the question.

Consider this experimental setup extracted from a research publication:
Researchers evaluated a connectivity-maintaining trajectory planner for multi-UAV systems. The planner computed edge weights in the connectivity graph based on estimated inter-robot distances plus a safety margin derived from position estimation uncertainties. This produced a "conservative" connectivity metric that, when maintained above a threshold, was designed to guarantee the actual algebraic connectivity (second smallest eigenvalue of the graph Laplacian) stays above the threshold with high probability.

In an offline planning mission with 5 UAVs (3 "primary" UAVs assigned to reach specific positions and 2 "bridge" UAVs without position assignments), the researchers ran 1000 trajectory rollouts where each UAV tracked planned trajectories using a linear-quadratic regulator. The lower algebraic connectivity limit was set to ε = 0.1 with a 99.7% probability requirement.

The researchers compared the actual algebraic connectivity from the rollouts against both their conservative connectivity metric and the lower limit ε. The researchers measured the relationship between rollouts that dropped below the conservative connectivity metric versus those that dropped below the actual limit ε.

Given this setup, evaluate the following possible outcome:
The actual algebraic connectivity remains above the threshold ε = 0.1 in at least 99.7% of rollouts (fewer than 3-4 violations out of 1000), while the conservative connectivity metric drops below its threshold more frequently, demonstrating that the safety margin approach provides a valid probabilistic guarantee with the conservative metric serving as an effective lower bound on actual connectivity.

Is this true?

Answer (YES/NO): YES